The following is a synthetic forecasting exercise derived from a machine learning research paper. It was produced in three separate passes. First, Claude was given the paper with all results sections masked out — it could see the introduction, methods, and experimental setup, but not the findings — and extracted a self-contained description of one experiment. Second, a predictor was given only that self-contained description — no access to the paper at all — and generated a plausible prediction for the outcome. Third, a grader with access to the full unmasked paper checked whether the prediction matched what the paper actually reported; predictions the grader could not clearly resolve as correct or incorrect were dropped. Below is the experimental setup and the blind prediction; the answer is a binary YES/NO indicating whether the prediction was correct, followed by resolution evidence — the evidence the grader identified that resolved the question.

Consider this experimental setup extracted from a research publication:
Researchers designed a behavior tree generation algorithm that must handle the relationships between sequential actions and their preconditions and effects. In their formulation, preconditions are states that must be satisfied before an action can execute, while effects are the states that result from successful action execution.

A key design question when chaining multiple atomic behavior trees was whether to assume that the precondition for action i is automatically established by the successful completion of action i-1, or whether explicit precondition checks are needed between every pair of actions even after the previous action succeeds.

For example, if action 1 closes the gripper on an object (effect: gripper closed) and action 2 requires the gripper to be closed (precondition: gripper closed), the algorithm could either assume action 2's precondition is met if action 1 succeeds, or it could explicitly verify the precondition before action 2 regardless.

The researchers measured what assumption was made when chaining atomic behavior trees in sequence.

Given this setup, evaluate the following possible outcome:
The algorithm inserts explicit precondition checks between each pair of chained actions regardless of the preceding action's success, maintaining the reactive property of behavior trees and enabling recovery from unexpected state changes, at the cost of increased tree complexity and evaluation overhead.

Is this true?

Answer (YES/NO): NO